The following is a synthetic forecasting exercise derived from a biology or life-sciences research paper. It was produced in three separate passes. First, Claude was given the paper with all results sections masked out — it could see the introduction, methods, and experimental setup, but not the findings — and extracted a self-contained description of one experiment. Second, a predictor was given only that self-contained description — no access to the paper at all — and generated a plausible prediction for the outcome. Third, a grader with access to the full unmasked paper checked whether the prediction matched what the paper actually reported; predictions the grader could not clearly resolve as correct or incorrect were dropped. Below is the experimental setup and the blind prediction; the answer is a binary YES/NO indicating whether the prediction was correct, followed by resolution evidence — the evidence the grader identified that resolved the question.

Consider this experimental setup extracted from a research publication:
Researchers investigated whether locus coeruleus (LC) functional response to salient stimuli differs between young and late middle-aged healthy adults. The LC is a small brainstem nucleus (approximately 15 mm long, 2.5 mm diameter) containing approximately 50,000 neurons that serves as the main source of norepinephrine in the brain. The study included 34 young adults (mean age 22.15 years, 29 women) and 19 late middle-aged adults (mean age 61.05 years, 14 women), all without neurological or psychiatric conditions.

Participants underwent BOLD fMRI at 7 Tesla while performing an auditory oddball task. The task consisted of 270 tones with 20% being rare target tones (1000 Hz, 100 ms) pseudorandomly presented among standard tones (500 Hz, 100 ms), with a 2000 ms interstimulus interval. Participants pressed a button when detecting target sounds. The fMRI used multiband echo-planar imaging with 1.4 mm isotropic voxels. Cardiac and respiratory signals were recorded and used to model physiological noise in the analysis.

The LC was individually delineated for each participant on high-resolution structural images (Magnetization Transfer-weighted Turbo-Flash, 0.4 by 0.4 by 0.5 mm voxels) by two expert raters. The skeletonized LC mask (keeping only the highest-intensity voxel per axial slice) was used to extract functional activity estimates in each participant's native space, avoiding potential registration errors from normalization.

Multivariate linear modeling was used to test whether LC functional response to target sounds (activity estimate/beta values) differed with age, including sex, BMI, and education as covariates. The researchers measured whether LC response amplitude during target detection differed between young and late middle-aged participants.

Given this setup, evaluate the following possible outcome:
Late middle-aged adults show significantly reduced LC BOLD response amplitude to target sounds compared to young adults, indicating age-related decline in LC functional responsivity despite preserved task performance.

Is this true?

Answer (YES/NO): NO